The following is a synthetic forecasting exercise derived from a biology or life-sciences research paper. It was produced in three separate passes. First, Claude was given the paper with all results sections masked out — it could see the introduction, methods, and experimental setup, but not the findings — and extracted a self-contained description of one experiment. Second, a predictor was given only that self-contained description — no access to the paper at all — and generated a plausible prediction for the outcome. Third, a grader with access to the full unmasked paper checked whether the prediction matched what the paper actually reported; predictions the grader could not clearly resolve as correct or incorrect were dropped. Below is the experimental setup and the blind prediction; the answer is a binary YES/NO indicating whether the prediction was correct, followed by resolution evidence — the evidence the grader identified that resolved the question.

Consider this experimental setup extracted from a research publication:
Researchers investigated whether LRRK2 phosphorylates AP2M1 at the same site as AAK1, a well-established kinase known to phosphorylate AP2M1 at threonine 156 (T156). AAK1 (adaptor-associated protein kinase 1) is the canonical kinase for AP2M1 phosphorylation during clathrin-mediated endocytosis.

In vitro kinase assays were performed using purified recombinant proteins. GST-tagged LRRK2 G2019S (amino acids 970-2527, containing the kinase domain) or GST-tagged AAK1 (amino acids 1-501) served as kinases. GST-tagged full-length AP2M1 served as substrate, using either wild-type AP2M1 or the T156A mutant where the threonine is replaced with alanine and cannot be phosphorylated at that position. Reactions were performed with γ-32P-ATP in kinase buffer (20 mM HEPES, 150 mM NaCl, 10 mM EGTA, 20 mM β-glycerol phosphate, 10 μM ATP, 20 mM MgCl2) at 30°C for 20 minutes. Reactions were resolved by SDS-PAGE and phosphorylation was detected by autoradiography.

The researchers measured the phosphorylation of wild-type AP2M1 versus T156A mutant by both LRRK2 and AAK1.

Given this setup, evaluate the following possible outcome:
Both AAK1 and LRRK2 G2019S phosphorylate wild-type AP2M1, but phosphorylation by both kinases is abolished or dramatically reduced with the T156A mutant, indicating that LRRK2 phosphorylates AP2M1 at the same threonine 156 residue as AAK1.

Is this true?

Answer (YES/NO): YES